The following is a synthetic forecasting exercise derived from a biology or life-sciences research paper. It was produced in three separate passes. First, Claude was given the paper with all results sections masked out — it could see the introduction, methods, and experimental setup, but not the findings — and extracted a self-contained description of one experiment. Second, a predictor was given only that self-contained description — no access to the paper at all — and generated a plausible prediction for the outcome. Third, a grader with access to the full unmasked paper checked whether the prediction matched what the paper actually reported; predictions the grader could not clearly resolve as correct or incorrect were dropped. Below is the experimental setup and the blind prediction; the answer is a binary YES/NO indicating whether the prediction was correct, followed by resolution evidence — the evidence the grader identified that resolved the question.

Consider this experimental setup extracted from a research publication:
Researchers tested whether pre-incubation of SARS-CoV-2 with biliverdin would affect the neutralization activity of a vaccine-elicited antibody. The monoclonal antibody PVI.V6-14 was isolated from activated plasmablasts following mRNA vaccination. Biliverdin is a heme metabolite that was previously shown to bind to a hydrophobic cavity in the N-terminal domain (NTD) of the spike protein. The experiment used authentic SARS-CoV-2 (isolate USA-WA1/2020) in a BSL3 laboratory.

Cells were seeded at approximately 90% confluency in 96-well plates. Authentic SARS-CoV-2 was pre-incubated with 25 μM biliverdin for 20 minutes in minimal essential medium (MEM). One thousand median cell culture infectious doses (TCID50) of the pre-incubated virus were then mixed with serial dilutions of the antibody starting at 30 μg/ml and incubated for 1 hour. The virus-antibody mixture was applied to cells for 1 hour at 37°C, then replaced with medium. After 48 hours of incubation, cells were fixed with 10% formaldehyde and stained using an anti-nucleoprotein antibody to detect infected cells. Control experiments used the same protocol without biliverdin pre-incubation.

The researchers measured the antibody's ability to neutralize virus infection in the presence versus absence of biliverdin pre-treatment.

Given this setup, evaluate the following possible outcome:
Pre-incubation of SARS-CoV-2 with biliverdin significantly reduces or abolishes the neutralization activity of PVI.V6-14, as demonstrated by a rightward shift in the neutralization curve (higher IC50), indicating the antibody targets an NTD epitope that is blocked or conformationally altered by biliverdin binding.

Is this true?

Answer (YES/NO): YES